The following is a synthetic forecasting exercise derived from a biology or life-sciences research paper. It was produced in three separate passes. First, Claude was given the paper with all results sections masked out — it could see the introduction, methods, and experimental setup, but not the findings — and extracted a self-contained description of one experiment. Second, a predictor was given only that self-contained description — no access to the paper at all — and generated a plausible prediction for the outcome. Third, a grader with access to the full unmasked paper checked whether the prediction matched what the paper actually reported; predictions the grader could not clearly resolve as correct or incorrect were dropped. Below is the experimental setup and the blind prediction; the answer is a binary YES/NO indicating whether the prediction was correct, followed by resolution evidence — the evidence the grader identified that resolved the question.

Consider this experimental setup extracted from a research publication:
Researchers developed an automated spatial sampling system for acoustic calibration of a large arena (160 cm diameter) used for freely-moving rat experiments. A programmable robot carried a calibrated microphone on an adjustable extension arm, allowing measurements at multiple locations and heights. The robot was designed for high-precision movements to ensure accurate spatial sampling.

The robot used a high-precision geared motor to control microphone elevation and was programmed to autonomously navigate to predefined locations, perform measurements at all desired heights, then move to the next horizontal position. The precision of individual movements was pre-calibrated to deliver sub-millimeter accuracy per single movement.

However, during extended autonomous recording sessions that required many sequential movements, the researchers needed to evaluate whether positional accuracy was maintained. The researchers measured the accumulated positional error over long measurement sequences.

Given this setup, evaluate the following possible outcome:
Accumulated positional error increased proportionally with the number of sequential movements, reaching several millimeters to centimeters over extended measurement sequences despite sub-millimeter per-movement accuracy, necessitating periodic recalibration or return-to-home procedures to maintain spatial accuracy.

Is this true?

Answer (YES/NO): YES